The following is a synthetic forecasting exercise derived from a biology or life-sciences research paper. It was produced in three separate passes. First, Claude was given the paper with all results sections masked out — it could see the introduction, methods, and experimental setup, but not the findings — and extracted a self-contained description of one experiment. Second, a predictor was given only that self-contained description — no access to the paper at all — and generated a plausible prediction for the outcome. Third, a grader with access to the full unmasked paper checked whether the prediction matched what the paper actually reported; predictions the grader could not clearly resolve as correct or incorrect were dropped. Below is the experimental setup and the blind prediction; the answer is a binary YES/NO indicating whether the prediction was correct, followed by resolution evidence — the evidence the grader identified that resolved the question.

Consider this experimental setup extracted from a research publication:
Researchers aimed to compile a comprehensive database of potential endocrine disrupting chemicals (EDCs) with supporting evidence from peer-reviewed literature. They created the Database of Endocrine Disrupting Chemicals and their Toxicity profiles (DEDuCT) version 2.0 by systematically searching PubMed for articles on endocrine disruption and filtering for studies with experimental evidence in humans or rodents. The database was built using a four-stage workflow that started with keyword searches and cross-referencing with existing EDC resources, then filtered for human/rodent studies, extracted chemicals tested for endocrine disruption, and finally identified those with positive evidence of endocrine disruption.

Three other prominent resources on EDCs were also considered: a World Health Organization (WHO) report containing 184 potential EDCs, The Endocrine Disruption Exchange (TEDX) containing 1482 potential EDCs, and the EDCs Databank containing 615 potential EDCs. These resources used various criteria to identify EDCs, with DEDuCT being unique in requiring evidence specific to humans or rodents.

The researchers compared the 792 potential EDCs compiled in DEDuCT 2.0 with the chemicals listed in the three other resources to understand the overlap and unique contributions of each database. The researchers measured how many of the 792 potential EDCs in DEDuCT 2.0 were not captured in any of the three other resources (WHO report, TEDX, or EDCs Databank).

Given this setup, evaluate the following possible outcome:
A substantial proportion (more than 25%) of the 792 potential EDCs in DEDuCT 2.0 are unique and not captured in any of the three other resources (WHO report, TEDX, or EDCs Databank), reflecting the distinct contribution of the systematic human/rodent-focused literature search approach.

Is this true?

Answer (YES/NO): YES